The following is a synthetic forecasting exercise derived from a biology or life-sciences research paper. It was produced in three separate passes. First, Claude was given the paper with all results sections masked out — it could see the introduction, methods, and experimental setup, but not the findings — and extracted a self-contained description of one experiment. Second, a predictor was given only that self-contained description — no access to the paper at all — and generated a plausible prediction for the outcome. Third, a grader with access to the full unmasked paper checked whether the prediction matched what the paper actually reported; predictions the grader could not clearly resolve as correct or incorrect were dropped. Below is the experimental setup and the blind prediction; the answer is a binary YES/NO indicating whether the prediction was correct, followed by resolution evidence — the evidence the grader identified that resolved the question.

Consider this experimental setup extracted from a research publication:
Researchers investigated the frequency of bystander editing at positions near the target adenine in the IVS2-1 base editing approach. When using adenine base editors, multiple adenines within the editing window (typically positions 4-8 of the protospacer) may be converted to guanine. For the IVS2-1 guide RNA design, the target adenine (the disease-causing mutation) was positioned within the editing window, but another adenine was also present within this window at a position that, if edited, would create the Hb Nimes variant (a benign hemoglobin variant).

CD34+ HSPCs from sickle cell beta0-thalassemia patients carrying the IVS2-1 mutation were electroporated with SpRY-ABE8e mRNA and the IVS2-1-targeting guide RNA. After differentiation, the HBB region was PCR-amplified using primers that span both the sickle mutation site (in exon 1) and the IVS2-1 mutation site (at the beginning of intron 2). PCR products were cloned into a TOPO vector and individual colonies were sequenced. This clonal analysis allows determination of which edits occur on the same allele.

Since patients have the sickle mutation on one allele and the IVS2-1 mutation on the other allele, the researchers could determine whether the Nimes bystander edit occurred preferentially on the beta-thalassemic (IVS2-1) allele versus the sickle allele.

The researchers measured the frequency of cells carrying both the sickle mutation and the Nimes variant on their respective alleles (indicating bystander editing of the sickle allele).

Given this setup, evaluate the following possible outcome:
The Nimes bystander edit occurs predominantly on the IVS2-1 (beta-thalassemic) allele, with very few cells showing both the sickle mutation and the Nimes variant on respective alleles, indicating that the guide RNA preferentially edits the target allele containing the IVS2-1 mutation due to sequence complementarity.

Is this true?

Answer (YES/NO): NO